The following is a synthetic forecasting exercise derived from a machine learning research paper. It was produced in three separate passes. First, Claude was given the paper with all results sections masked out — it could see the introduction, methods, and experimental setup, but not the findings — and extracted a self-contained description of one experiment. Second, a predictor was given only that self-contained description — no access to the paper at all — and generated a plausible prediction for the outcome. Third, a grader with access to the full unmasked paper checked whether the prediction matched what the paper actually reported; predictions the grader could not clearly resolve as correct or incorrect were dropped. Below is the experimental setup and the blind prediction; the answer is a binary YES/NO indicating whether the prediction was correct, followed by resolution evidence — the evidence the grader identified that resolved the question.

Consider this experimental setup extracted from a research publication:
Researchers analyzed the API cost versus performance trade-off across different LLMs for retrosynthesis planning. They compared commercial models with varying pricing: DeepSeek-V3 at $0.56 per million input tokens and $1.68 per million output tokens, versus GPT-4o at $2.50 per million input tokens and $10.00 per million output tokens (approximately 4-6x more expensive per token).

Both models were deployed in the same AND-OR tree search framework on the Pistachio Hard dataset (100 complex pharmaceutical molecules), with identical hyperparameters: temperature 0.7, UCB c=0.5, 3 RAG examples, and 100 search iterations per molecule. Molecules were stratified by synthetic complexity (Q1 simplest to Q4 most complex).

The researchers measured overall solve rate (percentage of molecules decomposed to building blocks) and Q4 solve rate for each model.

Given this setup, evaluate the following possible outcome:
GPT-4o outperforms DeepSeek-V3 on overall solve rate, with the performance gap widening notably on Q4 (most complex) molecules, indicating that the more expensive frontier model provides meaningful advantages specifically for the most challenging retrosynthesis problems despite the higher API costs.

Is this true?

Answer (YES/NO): NO